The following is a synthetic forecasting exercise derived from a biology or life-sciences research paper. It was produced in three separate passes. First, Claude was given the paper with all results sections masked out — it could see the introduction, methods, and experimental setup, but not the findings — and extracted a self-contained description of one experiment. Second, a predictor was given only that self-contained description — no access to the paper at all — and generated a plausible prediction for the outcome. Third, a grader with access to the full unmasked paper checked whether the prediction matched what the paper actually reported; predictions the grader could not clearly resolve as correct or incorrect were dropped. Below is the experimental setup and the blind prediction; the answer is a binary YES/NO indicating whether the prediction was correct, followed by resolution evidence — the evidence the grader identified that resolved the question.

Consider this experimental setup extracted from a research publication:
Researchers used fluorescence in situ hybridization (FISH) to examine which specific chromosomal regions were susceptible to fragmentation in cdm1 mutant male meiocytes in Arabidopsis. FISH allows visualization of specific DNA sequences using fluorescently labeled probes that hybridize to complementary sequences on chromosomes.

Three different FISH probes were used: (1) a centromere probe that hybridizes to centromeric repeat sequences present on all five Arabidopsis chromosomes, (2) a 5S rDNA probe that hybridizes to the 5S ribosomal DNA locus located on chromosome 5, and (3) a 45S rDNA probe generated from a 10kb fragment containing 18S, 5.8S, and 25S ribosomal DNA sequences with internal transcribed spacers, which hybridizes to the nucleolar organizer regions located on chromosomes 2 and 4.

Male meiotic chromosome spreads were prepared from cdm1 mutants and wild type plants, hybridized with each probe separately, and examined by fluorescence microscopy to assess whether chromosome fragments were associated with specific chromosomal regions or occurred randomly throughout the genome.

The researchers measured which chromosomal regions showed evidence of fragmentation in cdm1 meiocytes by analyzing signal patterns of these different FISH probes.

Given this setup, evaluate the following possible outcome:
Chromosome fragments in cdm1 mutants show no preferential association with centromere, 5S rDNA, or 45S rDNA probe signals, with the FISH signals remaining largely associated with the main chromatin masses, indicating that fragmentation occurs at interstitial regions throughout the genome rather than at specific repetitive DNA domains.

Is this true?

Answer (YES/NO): NO